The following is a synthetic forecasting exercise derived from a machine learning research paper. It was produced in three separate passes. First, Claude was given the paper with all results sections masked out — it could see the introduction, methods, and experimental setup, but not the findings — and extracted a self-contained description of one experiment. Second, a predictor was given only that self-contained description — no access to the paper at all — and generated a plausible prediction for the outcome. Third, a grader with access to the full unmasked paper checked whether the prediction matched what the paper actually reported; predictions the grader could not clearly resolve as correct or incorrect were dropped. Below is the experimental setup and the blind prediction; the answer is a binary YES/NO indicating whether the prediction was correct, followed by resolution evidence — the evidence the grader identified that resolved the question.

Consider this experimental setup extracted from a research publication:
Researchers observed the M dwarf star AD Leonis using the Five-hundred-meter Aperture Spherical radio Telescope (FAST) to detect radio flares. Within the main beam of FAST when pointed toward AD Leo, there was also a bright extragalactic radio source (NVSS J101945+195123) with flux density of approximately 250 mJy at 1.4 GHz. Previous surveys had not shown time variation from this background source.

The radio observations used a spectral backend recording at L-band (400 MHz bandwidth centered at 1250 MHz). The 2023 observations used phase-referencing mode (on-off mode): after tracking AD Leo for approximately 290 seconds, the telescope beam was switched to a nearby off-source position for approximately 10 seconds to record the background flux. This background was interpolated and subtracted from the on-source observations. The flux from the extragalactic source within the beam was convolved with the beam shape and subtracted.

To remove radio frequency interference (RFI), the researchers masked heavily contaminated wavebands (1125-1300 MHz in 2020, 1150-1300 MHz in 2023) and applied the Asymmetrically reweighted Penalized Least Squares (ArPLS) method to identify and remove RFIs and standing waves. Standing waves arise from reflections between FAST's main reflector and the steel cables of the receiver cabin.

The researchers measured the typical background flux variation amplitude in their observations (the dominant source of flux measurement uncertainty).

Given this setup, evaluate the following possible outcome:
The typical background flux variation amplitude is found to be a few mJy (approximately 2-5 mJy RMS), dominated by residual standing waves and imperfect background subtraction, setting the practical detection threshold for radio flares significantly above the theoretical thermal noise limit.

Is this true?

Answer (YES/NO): NO